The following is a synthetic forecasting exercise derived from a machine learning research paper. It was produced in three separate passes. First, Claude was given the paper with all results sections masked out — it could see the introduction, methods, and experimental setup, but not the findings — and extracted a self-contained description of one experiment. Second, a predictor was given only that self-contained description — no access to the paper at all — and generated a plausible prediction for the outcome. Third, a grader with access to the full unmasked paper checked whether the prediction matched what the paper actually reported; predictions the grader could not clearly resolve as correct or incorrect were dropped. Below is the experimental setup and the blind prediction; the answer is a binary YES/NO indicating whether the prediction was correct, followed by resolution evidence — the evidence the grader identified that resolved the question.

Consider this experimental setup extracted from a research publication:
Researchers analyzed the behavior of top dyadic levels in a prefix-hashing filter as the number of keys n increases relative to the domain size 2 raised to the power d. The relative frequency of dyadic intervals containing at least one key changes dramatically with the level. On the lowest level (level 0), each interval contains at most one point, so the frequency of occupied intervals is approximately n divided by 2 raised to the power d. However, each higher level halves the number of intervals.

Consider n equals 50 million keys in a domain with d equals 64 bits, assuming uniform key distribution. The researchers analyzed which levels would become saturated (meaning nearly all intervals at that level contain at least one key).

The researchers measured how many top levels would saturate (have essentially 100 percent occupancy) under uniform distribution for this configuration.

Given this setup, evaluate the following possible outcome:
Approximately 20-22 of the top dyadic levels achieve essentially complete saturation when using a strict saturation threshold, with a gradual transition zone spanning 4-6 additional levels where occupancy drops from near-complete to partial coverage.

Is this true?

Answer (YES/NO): NO